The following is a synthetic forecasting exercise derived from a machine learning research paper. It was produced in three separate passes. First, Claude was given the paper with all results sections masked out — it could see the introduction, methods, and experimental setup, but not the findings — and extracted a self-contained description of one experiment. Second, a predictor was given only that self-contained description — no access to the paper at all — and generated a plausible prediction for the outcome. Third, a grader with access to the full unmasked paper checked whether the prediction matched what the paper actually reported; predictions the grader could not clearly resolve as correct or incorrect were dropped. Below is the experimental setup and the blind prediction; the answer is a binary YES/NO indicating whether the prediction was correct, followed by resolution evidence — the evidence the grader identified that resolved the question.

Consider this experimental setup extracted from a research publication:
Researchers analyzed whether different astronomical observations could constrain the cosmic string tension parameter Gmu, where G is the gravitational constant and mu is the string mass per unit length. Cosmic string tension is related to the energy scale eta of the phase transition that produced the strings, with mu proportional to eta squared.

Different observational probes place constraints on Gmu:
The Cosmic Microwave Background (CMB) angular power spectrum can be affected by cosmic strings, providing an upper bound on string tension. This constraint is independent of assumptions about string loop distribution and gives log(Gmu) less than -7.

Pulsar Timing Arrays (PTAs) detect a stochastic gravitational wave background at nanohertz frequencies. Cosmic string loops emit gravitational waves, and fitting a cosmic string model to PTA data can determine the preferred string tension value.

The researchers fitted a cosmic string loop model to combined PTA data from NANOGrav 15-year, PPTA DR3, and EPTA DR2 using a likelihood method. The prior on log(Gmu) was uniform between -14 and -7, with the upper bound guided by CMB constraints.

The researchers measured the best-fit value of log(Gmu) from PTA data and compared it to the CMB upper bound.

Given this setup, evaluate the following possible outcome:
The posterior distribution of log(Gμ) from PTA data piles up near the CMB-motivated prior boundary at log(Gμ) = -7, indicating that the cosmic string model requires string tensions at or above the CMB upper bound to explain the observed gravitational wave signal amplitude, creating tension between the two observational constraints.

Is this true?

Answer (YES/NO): NO